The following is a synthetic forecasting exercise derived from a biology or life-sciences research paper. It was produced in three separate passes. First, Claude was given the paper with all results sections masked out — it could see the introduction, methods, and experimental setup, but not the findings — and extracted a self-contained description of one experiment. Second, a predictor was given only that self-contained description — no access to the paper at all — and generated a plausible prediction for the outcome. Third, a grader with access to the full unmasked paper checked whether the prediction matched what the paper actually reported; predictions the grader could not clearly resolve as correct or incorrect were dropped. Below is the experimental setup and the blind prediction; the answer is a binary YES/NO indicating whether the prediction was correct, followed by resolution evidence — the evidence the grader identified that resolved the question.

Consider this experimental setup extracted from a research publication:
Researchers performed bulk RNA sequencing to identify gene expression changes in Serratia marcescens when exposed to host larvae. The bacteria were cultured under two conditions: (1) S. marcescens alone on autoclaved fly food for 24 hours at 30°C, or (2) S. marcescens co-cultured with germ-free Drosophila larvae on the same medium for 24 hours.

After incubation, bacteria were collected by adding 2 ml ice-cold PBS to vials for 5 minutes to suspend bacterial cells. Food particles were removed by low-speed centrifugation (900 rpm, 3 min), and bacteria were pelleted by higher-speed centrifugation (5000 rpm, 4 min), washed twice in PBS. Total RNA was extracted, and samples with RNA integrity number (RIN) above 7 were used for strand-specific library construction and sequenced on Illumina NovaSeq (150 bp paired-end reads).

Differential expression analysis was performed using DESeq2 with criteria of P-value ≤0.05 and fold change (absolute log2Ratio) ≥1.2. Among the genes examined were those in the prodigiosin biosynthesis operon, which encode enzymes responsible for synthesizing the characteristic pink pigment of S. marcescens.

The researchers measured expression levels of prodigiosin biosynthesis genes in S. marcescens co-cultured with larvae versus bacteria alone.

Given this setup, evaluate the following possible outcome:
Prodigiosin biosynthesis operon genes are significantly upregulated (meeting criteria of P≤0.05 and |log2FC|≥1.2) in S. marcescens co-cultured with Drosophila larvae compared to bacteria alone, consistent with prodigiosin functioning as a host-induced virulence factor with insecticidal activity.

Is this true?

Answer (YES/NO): NO